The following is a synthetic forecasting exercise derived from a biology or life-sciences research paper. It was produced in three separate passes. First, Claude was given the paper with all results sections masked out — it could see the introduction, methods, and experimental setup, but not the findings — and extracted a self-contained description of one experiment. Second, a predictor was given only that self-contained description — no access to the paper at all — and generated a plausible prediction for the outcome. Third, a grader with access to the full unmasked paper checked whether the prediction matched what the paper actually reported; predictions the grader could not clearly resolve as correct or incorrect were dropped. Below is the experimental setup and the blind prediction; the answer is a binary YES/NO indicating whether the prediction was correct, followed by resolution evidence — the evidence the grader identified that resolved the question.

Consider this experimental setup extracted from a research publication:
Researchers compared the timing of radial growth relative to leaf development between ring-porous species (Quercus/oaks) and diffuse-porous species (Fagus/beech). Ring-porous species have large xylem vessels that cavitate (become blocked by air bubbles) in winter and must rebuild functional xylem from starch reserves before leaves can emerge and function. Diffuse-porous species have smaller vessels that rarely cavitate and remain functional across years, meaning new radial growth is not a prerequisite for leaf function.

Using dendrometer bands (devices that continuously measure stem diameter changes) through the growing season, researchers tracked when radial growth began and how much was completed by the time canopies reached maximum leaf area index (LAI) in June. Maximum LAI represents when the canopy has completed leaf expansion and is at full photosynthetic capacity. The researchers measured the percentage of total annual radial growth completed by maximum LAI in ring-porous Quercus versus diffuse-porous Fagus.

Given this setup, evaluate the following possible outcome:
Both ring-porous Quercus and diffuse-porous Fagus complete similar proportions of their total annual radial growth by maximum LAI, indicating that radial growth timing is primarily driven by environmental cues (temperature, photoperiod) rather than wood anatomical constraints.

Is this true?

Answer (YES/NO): NO